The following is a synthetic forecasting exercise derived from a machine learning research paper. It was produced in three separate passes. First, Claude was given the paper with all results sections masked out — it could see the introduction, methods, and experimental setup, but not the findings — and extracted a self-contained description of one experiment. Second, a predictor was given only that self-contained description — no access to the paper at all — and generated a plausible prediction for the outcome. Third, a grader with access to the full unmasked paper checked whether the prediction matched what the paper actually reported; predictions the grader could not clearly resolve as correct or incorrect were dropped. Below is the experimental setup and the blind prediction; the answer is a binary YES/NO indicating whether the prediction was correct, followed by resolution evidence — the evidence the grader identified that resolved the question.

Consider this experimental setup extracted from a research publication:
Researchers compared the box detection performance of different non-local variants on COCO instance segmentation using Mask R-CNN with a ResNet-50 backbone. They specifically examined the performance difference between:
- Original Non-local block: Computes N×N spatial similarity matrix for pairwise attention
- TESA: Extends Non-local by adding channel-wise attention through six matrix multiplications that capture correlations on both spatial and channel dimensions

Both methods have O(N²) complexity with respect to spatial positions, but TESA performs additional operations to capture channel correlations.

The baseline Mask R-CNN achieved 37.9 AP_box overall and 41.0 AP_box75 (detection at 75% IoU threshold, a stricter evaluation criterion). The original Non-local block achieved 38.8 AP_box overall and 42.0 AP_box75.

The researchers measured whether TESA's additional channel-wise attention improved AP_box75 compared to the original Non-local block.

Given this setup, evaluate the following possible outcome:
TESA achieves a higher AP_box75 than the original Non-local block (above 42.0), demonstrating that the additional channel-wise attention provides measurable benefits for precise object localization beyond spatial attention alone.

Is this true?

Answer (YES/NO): YES